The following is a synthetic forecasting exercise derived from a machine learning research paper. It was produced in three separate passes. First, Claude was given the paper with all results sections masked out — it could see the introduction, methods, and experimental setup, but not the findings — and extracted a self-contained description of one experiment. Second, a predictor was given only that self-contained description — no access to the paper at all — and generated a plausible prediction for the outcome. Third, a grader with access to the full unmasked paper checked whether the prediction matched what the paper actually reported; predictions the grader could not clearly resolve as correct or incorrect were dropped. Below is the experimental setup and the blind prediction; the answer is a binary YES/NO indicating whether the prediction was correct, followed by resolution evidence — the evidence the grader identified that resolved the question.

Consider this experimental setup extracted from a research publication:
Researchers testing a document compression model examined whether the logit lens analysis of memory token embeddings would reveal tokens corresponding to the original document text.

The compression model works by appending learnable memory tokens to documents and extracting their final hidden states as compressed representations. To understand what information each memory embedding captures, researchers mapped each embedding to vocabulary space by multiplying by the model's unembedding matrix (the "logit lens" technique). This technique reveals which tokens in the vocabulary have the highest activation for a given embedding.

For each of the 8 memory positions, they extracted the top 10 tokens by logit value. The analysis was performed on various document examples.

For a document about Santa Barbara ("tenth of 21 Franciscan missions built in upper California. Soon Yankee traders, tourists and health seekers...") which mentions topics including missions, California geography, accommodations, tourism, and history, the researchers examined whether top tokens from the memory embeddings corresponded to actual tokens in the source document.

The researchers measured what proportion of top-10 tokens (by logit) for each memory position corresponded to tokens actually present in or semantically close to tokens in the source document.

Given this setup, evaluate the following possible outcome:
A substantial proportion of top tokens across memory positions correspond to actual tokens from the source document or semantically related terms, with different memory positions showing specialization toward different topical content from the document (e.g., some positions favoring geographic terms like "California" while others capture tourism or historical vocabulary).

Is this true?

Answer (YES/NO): YES